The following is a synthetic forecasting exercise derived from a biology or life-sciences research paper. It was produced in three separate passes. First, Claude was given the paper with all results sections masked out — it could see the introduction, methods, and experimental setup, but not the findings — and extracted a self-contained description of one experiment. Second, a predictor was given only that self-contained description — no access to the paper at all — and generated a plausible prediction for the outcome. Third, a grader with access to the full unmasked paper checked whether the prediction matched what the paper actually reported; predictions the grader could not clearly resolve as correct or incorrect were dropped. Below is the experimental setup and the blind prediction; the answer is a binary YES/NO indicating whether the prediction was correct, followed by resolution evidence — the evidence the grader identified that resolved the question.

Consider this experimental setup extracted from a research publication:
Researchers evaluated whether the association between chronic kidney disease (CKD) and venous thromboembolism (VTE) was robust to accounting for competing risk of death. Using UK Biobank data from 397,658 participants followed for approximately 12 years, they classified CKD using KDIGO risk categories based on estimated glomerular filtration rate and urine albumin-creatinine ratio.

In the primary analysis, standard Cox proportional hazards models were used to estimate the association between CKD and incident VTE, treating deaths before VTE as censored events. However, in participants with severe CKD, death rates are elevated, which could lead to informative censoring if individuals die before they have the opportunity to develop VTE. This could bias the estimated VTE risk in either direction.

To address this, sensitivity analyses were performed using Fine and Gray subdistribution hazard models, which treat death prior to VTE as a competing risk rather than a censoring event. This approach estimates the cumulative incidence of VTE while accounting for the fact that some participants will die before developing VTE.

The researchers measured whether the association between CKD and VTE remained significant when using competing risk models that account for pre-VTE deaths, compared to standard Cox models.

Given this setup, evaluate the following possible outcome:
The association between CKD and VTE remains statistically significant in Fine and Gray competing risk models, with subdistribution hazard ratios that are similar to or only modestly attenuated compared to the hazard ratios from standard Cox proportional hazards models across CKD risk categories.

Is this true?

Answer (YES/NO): YES